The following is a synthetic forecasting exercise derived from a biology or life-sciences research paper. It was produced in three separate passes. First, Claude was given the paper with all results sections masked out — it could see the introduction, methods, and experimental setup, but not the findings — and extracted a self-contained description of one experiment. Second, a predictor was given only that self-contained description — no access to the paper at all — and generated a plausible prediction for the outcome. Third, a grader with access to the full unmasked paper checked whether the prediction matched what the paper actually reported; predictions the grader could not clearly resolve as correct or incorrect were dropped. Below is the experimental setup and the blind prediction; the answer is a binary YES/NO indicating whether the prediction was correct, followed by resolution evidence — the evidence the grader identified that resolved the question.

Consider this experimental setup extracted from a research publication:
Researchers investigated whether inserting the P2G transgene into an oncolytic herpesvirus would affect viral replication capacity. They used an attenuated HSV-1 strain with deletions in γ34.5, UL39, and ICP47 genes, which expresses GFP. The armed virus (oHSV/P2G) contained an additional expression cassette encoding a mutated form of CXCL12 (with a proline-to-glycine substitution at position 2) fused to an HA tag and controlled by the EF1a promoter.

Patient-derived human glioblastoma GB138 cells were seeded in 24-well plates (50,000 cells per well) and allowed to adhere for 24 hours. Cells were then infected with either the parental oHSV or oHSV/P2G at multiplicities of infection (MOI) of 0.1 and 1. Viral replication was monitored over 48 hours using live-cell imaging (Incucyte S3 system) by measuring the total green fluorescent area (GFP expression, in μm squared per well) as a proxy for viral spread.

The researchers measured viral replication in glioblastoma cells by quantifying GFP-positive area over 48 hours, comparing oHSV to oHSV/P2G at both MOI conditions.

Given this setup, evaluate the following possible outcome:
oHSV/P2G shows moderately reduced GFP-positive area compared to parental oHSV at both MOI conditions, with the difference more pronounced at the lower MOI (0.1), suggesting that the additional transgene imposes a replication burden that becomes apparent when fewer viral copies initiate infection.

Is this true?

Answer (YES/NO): NO